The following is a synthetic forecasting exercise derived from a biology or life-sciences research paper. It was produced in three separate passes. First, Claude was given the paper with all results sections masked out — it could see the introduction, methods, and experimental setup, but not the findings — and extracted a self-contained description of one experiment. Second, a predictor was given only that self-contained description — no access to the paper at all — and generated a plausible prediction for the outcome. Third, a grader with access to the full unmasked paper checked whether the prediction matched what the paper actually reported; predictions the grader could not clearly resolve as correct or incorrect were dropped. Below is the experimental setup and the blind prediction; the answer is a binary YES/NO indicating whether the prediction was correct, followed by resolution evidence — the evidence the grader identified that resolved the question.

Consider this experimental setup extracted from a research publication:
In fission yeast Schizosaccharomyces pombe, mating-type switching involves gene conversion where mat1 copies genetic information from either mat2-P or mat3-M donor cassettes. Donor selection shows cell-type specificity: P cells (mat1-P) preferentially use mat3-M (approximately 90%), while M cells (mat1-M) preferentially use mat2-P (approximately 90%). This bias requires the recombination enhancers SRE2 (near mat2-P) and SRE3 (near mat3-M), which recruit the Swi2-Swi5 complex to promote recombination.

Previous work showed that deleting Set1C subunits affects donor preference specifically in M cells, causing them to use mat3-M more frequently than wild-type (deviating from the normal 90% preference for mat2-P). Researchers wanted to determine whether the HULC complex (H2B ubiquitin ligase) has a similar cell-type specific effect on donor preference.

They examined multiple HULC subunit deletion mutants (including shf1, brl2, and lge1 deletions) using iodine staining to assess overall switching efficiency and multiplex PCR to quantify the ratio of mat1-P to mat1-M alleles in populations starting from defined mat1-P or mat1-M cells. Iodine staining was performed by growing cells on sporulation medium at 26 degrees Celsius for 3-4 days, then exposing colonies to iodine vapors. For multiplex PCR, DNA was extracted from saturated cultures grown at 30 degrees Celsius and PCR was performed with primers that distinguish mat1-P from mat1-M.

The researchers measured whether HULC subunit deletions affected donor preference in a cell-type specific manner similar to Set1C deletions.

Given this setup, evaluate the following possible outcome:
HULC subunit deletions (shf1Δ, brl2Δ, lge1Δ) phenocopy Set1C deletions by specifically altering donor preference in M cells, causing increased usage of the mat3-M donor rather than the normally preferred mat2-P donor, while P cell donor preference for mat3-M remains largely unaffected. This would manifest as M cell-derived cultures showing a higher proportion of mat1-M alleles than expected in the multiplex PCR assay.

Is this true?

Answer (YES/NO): YES